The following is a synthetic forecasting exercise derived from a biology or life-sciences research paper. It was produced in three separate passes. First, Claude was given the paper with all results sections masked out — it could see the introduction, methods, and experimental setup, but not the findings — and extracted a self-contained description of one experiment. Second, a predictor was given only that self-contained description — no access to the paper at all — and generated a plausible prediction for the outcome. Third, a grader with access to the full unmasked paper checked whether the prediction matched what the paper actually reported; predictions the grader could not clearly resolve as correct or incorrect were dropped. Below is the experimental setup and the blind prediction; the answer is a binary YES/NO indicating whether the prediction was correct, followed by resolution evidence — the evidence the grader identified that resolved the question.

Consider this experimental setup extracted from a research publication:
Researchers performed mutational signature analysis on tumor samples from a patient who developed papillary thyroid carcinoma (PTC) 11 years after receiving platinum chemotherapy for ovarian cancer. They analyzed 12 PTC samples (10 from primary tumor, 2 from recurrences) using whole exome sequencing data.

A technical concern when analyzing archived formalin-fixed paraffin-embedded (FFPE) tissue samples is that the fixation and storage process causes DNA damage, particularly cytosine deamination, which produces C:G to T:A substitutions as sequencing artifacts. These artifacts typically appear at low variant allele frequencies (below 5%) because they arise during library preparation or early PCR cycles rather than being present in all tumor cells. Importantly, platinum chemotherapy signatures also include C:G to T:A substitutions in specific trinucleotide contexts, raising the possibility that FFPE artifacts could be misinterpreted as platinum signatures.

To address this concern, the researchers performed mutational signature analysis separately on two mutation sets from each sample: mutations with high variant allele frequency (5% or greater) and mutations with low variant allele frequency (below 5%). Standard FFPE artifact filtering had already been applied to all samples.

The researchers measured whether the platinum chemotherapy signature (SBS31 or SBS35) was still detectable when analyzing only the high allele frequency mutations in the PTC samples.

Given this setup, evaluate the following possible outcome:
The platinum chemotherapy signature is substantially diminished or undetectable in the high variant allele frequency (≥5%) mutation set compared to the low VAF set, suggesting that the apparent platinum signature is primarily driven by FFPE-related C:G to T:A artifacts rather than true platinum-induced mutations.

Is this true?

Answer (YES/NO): NO